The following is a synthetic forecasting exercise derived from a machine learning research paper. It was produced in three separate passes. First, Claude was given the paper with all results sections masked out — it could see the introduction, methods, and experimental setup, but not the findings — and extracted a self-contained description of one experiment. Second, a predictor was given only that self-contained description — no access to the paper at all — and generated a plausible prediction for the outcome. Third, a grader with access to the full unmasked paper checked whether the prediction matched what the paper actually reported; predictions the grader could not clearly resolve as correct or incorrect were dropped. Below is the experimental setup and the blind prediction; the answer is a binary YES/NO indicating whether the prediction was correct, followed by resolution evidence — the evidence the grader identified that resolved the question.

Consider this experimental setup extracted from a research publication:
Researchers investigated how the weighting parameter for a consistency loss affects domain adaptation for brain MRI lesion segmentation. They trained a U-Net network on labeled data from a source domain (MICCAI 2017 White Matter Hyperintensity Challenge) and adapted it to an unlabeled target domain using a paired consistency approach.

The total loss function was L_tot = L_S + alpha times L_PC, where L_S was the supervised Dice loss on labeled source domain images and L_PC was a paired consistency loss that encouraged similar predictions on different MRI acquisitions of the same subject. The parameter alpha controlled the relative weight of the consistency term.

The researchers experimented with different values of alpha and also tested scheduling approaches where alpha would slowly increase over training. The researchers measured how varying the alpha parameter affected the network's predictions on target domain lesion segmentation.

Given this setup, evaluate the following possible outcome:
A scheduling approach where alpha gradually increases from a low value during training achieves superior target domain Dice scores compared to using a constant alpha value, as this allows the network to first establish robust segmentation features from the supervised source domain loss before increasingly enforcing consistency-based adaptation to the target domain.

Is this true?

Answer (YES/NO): NO